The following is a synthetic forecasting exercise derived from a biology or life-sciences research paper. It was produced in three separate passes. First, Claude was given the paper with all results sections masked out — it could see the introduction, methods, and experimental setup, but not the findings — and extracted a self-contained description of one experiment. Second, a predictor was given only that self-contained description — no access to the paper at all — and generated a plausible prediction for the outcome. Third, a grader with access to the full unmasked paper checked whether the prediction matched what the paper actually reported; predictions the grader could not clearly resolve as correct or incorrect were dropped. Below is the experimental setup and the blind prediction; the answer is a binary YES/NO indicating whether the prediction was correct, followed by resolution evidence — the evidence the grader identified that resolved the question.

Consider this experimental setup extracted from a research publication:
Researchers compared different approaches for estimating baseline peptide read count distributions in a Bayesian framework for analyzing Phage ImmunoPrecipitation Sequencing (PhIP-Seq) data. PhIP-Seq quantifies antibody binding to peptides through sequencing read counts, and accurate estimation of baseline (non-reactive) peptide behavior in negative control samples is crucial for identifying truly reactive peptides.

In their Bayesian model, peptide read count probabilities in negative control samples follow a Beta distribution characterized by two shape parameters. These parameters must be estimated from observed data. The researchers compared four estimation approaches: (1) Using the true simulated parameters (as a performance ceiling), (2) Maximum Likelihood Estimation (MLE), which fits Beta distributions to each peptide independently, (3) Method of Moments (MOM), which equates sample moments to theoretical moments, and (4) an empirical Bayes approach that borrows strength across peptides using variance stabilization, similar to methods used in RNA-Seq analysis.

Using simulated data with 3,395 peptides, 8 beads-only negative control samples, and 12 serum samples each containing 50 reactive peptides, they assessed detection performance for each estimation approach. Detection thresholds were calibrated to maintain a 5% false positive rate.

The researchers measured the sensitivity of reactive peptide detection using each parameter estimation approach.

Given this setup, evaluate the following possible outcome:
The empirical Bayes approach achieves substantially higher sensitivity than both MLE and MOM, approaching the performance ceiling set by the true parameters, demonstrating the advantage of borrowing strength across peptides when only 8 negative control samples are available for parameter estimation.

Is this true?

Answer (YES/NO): YES